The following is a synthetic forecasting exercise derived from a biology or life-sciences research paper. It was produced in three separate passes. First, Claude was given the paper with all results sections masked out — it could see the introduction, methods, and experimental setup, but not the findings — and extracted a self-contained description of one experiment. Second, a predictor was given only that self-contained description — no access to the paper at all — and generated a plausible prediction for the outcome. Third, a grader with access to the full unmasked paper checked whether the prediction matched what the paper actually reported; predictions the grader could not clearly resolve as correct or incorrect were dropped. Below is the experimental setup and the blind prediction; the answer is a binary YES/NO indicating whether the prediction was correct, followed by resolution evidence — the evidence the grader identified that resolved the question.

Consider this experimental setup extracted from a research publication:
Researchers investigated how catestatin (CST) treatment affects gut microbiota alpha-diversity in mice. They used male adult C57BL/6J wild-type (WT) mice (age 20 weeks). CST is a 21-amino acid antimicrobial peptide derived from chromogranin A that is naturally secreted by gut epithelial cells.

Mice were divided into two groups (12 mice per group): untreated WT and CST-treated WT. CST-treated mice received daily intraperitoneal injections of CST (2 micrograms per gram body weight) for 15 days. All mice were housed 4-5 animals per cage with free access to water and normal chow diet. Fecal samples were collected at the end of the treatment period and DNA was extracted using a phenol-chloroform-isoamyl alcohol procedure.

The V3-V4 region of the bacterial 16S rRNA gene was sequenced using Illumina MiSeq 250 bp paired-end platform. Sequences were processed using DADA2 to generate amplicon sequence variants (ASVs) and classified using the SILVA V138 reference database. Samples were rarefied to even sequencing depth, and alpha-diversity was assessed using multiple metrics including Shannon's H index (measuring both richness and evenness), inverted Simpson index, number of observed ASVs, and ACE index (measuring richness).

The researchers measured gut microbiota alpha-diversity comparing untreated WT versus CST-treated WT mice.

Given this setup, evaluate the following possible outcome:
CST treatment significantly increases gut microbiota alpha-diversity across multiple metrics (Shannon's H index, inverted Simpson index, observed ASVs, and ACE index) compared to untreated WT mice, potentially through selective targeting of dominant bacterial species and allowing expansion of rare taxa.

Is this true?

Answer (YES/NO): NO